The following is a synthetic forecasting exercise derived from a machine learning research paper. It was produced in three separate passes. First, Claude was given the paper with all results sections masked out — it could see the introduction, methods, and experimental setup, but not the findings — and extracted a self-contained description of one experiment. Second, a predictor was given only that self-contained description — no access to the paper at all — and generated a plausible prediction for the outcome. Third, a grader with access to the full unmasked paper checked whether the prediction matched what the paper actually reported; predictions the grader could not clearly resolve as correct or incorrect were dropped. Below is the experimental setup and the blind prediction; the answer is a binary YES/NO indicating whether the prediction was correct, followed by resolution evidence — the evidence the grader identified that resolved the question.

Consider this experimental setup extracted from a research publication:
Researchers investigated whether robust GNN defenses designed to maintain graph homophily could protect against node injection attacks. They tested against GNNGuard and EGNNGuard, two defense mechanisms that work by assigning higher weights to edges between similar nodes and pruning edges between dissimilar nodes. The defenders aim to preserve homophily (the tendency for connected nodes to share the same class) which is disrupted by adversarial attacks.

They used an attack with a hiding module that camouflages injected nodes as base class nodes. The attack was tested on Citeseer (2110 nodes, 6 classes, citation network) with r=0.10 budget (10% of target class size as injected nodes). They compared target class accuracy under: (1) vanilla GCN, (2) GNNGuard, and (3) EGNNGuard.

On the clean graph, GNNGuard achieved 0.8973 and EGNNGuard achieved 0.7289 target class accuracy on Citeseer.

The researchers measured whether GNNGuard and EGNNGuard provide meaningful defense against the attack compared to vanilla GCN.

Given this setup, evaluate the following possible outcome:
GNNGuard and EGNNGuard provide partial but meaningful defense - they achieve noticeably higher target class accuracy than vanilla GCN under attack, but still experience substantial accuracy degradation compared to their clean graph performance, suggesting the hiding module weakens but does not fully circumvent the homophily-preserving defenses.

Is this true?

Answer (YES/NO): NO